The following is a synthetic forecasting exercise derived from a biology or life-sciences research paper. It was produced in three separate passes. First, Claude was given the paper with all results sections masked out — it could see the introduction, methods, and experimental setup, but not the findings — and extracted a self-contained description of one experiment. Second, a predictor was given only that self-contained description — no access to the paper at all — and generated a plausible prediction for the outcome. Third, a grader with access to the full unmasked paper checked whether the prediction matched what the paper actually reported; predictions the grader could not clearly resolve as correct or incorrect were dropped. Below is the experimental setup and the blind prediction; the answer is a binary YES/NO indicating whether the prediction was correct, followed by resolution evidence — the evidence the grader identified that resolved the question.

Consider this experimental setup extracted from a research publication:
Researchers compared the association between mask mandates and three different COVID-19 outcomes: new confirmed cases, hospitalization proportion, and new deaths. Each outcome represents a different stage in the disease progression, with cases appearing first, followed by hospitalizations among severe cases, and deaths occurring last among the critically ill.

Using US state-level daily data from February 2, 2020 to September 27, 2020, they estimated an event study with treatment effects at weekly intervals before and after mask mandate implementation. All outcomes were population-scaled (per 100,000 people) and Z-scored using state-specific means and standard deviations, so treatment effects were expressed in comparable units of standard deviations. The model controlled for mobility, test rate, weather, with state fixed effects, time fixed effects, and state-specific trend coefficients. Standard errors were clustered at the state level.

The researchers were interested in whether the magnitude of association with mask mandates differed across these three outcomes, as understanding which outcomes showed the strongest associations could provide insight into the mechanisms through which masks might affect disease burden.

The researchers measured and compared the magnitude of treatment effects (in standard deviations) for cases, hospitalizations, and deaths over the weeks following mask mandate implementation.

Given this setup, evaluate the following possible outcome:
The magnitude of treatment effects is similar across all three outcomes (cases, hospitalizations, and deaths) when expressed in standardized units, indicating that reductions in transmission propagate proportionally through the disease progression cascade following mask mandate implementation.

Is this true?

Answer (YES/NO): NO